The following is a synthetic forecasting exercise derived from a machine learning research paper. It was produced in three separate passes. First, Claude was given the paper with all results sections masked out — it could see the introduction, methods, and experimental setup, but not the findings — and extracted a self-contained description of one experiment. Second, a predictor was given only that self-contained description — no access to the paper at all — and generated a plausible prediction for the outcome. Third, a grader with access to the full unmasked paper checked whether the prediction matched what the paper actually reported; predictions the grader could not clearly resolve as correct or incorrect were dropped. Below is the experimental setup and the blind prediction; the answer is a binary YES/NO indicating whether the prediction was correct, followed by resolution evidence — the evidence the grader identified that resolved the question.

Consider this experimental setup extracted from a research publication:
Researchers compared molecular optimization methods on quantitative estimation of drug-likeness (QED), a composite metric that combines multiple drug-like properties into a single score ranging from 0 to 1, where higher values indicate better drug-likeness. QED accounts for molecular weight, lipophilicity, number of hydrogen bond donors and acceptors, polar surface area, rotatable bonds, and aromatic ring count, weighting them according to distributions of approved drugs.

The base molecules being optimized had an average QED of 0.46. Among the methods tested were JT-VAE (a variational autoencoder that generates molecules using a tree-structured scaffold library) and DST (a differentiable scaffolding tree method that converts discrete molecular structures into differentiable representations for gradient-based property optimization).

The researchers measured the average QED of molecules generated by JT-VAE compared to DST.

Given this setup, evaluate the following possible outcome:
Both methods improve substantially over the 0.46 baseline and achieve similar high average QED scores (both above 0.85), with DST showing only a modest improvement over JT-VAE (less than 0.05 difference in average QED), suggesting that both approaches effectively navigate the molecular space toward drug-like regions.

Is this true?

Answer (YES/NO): NO